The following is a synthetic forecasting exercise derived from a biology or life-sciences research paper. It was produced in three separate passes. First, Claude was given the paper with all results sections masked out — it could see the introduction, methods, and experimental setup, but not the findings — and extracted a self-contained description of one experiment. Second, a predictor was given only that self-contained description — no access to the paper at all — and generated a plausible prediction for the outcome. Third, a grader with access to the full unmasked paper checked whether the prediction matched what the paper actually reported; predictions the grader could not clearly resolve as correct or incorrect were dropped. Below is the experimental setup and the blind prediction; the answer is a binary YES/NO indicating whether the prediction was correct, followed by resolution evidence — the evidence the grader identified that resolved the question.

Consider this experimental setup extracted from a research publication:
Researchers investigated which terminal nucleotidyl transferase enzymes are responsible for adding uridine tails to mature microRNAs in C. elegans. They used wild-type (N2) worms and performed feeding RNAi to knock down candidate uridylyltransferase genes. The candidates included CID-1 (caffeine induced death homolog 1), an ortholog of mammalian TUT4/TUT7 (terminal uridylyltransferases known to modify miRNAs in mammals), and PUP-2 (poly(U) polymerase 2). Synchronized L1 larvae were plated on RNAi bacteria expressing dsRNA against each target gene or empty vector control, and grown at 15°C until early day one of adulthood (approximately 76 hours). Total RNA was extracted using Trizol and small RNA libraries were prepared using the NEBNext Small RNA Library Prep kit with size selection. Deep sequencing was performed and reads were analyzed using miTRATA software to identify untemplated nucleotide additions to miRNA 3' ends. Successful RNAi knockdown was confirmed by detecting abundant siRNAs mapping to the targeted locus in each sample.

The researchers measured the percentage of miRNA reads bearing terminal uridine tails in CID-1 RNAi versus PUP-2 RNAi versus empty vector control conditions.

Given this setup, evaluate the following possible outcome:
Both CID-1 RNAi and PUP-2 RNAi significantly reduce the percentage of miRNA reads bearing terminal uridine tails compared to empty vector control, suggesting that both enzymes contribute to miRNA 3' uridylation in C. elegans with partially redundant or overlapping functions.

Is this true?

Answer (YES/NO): NO